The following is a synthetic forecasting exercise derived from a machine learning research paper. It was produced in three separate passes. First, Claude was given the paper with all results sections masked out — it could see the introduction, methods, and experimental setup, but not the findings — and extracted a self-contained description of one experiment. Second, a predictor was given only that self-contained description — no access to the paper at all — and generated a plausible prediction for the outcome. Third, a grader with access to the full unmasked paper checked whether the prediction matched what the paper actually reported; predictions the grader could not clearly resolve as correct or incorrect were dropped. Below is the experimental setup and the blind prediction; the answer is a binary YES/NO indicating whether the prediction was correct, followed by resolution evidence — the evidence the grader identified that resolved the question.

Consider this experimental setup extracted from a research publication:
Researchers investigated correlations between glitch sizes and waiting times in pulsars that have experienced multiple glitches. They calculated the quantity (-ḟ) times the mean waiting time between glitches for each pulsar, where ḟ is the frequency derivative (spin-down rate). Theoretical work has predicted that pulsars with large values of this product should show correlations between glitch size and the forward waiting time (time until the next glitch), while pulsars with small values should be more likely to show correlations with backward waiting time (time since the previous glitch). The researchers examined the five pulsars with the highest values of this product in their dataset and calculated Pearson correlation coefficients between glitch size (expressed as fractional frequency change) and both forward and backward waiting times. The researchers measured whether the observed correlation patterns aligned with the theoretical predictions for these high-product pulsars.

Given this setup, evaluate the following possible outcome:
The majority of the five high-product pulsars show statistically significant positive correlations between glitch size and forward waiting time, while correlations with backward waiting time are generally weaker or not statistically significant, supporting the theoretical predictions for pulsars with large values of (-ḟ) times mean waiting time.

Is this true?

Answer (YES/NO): NO